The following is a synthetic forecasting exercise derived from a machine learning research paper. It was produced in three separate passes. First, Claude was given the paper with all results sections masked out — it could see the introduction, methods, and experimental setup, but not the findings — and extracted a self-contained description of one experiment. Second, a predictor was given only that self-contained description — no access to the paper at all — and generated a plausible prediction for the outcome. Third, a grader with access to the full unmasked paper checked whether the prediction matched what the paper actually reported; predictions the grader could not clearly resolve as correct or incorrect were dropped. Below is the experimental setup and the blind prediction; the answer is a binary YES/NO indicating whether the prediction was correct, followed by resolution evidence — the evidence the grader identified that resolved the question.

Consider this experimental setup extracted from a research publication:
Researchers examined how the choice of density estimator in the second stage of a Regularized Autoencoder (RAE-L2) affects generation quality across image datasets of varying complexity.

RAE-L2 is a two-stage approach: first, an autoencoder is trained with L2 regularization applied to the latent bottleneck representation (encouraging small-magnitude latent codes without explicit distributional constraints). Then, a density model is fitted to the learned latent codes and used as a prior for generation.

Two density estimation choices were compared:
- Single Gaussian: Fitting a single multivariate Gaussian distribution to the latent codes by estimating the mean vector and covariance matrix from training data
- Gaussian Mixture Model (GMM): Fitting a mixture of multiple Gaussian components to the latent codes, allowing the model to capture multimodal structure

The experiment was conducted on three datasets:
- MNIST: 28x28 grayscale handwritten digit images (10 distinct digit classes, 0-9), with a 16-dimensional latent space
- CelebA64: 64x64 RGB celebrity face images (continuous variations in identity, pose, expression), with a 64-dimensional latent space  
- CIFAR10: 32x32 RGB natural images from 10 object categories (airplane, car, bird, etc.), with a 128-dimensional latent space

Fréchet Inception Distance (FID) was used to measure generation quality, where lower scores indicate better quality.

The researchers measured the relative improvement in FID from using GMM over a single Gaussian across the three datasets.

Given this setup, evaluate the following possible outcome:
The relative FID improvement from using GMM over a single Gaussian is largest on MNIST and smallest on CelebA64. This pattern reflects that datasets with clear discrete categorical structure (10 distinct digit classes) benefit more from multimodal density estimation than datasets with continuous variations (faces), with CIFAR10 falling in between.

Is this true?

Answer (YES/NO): YES